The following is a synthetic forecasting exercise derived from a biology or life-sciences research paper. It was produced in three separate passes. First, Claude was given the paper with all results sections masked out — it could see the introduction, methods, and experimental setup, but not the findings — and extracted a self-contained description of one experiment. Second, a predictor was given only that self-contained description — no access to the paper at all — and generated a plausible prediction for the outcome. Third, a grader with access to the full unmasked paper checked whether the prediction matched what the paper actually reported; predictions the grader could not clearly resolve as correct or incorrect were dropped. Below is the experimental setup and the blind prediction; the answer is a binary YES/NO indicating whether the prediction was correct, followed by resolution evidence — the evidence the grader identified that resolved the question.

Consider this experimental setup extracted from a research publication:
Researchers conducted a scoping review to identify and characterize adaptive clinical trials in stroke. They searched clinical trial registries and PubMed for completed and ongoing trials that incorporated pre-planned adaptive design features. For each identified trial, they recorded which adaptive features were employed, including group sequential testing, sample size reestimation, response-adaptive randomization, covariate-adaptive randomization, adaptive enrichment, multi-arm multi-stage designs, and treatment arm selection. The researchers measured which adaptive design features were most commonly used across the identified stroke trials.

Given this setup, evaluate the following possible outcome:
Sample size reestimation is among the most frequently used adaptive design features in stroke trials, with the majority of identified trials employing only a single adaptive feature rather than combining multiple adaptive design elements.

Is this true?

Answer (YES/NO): YES